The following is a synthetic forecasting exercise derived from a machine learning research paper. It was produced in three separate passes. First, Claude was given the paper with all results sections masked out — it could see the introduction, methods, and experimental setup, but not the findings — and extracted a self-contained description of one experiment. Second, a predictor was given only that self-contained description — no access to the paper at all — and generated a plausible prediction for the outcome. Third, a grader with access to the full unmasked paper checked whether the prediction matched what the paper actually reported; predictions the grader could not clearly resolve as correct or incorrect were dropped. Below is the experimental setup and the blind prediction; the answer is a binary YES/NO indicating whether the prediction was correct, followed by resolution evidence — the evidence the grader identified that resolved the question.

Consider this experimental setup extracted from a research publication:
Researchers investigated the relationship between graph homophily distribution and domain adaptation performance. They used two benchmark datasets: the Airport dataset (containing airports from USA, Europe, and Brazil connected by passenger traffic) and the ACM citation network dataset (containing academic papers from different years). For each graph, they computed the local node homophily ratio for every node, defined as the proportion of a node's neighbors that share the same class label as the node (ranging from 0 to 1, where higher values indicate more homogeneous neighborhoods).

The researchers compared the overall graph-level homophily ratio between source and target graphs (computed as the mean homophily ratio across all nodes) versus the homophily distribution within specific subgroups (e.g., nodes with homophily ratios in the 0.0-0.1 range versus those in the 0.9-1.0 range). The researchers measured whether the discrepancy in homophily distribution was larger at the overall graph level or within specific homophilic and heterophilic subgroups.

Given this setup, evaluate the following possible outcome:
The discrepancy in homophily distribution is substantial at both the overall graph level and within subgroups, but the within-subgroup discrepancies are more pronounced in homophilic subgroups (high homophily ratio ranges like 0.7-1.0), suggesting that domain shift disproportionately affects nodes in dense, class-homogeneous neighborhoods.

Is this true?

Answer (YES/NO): NO